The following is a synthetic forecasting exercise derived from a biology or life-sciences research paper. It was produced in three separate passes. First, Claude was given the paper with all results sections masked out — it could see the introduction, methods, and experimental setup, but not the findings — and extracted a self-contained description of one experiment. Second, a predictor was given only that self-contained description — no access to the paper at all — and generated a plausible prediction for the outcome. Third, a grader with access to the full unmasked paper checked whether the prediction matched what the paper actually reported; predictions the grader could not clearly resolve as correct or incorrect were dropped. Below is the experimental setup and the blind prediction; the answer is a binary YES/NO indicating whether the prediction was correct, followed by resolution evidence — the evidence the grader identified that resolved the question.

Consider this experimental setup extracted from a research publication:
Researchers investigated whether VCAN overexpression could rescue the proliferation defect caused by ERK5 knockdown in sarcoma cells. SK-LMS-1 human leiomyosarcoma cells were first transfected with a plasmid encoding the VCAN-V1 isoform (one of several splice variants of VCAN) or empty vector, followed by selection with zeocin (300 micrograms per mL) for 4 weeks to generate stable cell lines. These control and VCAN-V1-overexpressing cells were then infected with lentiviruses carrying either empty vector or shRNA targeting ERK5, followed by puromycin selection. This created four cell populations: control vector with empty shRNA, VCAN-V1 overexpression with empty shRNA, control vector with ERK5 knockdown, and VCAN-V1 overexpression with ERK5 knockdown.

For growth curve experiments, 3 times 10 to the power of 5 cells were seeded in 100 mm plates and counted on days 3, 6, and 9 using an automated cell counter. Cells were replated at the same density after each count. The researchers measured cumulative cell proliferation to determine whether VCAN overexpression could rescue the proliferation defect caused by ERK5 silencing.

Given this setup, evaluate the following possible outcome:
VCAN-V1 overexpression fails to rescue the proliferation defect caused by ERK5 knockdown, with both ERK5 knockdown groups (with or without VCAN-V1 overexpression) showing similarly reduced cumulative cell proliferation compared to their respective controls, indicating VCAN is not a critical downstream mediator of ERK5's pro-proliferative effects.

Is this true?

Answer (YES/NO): NO